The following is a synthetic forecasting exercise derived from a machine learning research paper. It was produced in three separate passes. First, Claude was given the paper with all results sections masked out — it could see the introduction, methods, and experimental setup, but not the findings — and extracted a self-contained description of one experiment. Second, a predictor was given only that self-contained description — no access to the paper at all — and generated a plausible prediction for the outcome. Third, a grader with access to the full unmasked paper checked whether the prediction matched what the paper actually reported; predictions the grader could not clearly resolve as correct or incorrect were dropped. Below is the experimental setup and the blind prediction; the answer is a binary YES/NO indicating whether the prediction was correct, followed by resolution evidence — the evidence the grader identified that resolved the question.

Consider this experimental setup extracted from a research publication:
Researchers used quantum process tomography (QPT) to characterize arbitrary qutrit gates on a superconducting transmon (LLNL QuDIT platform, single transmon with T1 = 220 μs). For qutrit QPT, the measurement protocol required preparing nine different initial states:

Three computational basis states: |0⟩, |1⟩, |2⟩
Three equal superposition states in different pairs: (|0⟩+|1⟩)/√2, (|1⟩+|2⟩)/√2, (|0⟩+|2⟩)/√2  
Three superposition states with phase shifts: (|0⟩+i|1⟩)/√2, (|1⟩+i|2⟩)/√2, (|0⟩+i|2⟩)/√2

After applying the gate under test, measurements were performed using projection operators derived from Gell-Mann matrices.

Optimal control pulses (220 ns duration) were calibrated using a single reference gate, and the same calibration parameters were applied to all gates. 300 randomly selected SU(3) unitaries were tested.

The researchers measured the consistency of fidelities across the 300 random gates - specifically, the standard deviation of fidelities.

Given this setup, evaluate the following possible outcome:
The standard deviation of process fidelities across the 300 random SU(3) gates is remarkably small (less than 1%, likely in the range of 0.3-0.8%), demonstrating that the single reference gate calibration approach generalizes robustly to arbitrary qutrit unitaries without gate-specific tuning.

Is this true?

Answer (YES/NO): YES